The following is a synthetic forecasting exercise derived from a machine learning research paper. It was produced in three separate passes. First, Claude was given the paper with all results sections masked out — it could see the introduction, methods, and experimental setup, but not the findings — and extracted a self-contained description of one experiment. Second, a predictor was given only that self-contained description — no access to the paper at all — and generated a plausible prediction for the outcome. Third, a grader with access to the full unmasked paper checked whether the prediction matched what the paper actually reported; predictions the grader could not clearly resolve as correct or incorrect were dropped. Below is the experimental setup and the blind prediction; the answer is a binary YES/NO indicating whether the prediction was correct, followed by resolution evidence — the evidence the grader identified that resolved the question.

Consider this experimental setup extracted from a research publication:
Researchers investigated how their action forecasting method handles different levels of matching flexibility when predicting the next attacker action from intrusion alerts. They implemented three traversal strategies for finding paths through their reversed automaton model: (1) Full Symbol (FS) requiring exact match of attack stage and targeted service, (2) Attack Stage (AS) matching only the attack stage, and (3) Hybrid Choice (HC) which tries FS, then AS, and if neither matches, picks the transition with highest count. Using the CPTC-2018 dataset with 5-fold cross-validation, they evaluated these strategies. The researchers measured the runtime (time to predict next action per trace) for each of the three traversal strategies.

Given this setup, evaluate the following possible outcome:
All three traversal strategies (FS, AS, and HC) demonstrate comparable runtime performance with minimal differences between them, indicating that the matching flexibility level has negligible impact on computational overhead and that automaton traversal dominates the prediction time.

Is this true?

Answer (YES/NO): NO